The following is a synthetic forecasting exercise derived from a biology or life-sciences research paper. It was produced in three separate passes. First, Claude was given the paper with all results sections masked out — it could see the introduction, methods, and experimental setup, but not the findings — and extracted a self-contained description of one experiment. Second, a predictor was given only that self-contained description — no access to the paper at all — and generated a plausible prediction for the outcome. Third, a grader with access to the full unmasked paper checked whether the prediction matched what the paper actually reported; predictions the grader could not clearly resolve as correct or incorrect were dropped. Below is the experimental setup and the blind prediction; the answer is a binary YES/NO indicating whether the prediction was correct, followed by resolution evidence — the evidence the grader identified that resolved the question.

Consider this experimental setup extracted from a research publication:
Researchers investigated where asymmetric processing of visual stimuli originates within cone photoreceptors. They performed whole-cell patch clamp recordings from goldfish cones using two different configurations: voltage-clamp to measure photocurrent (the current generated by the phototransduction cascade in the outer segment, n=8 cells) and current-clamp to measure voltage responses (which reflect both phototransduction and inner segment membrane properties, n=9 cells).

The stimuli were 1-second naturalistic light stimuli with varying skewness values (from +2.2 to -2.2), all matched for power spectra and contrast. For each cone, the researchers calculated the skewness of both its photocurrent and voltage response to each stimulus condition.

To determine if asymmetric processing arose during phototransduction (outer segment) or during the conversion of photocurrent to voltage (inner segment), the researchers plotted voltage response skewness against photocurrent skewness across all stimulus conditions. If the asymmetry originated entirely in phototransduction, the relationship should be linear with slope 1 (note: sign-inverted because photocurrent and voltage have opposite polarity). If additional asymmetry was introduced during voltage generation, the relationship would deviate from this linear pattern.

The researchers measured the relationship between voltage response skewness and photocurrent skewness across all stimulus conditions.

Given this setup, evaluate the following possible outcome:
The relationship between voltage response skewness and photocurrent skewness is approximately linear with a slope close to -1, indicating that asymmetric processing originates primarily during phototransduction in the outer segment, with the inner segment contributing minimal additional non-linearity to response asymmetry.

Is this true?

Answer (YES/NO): YES